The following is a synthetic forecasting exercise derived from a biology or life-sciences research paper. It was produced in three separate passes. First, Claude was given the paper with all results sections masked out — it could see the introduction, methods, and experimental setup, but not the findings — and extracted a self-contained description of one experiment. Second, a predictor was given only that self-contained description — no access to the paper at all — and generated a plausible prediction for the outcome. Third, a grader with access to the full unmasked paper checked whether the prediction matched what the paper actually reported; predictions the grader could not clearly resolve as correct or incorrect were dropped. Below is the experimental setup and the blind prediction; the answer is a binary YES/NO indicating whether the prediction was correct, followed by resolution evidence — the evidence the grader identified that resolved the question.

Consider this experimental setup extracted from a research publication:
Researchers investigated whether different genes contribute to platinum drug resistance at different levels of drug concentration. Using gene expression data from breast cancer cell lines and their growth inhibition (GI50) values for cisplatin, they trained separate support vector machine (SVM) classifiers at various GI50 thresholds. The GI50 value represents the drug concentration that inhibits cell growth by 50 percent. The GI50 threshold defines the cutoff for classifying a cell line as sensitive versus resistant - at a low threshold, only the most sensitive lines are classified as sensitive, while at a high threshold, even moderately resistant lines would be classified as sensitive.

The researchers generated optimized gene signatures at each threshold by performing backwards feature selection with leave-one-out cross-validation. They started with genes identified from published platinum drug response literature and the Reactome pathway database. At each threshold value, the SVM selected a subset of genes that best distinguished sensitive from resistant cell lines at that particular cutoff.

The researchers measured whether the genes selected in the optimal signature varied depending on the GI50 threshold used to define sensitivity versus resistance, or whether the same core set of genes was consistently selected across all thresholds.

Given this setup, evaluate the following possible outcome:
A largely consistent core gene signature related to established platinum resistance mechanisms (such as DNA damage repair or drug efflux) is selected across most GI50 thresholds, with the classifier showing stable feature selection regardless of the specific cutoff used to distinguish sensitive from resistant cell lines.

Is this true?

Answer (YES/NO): NO